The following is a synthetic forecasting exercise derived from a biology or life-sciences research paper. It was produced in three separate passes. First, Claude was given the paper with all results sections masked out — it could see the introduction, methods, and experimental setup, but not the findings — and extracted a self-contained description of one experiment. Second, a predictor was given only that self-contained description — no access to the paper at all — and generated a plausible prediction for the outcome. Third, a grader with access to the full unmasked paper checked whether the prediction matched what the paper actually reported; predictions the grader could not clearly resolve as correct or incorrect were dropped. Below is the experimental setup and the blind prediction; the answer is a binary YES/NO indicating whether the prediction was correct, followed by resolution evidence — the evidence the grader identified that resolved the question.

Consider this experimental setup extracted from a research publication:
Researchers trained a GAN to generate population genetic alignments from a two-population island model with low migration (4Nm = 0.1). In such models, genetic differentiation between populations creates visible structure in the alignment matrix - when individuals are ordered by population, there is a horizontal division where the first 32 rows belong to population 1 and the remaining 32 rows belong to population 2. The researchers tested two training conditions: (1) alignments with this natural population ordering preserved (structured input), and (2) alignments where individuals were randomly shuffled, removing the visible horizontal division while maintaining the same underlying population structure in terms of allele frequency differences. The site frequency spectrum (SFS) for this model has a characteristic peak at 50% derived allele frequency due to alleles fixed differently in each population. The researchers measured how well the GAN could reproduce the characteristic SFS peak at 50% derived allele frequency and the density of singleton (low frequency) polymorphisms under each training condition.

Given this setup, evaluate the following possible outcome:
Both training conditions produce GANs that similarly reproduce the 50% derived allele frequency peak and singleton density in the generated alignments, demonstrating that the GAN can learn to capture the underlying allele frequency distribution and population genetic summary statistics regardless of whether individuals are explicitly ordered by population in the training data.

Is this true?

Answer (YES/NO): NO